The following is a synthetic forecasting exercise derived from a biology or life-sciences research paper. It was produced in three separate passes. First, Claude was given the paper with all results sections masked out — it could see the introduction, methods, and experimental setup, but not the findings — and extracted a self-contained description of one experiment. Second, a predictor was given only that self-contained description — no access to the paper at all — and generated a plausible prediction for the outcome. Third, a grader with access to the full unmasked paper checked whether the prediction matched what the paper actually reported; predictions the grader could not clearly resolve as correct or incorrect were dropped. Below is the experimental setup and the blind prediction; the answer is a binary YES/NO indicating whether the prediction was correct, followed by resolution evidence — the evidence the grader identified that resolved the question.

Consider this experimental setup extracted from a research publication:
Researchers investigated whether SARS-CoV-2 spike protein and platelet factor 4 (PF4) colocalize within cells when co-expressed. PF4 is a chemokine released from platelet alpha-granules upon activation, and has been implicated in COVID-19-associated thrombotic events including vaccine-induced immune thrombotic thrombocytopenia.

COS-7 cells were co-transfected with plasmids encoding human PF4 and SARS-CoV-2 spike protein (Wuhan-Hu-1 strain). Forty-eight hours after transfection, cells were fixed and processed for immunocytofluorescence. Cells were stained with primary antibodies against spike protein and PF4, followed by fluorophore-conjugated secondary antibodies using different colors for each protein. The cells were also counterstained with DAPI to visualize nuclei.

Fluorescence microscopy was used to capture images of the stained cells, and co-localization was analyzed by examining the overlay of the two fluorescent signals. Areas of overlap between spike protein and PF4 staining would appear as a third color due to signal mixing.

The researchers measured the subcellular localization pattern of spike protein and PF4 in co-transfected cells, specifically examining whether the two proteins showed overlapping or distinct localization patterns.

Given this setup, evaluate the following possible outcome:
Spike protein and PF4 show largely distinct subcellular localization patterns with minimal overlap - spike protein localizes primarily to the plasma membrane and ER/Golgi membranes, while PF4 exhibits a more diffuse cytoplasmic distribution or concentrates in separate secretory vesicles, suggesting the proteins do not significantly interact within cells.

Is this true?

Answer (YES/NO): NO